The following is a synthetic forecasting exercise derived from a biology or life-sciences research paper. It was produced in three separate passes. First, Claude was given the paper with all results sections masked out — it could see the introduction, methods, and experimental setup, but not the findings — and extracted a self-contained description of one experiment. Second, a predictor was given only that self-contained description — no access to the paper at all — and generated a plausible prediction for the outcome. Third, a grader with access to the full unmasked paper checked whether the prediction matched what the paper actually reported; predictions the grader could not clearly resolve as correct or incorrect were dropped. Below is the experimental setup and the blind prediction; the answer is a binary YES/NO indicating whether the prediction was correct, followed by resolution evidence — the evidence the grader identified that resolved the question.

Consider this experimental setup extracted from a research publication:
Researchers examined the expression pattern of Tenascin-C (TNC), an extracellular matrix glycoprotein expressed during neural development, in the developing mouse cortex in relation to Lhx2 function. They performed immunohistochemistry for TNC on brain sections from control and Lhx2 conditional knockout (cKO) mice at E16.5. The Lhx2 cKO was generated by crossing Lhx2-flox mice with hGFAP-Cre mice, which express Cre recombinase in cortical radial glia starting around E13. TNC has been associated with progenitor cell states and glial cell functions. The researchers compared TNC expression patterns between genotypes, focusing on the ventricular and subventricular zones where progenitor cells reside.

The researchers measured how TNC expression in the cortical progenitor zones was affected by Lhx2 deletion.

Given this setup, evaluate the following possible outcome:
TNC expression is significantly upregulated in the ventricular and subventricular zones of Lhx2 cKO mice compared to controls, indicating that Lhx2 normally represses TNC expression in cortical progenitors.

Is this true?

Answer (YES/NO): YES